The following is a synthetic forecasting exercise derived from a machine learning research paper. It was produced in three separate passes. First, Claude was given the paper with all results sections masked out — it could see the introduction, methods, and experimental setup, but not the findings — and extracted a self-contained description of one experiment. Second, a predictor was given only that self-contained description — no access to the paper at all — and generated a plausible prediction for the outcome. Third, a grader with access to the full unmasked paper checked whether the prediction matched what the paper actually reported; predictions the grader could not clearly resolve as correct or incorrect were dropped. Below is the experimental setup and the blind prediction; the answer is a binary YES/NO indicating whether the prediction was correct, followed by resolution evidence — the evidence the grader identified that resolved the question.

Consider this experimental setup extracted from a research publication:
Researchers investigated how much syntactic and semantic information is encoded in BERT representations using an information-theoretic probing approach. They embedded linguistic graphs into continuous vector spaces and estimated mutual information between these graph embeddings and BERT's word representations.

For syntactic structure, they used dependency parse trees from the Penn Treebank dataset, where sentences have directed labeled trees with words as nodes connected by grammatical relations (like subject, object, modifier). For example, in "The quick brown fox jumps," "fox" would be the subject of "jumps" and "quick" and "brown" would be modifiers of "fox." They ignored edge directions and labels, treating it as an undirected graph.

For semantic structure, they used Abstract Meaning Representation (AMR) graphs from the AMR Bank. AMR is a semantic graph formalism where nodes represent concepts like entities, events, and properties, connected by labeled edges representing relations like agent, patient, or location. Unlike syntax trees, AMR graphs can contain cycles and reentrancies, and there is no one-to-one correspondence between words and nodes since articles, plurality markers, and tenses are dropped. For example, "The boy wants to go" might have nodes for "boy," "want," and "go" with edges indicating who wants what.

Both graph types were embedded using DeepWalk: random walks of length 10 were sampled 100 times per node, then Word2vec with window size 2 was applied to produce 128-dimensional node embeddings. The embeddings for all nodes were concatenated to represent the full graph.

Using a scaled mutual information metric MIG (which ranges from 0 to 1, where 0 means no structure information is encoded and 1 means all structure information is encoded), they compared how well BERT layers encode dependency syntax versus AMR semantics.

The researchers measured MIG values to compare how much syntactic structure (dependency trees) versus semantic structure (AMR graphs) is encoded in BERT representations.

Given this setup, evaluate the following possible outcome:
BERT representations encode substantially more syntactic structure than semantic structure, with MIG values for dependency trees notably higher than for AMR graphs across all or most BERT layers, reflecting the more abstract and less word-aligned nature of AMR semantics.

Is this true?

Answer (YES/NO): YES